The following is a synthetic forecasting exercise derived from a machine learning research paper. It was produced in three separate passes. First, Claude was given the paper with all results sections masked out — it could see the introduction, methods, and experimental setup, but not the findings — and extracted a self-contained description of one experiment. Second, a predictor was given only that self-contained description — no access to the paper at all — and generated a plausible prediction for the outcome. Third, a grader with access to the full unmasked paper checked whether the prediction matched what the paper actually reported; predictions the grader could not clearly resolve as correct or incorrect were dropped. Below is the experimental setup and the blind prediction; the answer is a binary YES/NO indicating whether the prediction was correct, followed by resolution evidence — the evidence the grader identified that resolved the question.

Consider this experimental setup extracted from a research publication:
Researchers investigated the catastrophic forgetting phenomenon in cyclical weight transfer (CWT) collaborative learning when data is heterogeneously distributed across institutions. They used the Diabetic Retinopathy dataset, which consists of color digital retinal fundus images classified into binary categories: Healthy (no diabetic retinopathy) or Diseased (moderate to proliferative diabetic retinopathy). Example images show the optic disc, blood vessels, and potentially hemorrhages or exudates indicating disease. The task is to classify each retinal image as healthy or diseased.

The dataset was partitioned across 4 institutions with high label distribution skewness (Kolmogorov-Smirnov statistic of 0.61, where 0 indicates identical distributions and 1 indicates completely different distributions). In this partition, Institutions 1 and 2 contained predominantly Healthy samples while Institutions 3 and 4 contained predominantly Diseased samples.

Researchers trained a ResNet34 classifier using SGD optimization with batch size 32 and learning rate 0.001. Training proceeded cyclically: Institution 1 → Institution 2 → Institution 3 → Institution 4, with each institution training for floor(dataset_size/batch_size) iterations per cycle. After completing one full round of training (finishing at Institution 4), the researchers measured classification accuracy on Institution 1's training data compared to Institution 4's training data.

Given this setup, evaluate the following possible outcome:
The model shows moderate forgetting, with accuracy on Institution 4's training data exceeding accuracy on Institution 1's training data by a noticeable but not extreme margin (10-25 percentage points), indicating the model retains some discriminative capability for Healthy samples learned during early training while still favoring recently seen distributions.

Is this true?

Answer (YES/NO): NO